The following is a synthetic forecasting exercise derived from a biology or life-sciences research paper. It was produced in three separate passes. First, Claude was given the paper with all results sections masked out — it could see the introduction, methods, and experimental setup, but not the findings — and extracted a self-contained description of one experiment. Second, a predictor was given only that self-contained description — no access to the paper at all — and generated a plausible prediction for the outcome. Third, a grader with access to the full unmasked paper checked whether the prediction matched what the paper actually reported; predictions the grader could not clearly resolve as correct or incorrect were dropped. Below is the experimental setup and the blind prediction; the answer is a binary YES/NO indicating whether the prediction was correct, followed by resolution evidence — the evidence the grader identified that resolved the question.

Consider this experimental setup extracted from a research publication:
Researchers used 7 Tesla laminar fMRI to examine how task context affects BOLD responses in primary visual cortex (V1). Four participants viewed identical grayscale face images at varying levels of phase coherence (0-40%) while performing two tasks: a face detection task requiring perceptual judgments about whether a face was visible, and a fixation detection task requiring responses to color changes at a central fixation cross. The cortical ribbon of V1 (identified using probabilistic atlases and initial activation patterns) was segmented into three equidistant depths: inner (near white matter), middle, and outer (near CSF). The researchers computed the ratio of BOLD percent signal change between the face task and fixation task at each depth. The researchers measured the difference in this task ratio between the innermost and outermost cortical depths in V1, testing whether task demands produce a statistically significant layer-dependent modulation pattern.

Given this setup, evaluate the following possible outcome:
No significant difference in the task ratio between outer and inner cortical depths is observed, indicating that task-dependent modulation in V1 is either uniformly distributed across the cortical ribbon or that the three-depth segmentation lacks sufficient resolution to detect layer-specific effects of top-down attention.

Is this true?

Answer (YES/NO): NO